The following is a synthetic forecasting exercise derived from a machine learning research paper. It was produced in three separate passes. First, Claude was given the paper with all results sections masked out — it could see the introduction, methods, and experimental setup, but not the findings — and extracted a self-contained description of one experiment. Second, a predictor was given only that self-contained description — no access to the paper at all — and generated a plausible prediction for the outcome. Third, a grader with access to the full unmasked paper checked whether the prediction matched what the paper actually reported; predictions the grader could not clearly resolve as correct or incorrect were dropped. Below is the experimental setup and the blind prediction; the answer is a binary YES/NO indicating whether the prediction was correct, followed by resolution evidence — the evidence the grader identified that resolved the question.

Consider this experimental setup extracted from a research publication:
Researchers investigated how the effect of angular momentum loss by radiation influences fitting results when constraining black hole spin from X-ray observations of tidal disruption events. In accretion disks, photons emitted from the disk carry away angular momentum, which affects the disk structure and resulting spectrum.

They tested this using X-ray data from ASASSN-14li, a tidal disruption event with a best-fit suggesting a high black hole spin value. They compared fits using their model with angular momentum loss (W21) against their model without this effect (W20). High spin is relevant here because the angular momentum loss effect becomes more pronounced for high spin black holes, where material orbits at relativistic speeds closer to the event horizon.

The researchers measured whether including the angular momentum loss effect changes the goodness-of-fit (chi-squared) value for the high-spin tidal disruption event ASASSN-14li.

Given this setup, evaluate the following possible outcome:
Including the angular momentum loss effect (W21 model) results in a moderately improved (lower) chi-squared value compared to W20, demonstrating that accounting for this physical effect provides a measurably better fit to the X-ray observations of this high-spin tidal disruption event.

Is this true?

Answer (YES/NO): YES